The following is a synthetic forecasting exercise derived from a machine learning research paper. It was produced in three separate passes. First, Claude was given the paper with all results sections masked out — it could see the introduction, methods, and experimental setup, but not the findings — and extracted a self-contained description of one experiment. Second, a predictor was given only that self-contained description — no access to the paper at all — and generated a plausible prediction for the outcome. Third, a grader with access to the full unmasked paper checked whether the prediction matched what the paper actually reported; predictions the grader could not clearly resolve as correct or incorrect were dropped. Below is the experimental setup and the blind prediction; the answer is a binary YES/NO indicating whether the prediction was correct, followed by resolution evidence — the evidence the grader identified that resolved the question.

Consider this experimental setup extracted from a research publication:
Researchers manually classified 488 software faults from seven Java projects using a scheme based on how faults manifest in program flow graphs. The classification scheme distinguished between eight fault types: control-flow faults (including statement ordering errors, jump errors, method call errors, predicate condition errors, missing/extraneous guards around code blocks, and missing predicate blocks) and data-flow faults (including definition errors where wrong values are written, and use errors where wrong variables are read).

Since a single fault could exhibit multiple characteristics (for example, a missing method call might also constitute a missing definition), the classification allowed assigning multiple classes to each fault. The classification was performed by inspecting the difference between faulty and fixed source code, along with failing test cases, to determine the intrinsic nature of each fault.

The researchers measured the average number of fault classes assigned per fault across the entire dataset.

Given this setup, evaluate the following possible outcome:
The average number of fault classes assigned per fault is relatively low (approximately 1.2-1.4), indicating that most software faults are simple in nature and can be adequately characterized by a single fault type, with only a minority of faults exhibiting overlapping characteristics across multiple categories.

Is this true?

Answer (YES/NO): NO